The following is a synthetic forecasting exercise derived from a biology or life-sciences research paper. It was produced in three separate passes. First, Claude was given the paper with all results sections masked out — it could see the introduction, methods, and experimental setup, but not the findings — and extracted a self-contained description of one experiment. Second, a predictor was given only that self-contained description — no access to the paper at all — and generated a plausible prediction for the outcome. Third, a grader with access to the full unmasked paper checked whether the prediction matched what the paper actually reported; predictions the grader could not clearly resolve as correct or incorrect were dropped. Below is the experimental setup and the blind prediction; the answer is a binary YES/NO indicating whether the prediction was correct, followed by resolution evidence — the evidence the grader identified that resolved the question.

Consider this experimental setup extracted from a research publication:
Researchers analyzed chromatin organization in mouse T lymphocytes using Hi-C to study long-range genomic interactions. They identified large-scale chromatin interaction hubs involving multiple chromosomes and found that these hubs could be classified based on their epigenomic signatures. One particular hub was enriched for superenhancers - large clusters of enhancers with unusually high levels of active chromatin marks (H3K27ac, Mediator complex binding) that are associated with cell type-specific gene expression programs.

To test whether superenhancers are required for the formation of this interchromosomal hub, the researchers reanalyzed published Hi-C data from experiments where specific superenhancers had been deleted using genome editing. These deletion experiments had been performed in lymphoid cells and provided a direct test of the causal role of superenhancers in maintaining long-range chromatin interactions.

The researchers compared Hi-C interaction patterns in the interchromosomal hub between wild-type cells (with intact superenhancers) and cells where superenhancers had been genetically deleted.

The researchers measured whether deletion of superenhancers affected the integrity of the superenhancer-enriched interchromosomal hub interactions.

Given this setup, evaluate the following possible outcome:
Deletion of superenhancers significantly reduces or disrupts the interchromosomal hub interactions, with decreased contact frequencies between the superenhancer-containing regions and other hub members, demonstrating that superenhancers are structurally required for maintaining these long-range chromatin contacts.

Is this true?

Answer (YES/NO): YES